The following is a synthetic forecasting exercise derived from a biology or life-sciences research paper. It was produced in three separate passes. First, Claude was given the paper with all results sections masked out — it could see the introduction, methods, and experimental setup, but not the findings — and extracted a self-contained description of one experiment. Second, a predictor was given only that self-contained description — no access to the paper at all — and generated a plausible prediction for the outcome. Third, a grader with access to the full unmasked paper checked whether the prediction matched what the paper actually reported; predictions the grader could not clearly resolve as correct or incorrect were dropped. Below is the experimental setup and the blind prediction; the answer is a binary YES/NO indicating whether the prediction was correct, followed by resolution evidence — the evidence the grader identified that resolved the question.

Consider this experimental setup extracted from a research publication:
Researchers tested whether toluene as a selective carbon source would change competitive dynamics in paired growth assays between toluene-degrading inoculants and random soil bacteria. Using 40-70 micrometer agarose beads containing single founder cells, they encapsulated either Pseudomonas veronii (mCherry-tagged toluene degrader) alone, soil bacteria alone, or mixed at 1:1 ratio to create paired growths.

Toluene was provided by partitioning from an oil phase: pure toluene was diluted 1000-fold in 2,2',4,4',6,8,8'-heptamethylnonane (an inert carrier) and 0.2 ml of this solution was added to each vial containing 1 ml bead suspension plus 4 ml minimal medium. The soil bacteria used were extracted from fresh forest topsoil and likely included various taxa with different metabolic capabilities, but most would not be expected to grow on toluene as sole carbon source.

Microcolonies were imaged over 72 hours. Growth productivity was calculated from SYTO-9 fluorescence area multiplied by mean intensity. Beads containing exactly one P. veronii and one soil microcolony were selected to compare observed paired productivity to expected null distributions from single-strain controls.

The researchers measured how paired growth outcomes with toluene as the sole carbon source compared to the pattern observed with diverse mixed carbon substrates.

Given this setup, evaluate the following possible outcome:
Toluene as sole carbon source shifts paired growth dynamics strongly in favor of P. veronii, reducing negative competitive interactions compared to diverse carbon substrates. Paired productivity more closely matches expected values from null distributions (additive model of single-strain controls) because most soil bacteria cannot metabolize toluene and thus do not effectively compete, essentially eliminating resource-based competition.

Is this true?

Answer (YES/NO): NO